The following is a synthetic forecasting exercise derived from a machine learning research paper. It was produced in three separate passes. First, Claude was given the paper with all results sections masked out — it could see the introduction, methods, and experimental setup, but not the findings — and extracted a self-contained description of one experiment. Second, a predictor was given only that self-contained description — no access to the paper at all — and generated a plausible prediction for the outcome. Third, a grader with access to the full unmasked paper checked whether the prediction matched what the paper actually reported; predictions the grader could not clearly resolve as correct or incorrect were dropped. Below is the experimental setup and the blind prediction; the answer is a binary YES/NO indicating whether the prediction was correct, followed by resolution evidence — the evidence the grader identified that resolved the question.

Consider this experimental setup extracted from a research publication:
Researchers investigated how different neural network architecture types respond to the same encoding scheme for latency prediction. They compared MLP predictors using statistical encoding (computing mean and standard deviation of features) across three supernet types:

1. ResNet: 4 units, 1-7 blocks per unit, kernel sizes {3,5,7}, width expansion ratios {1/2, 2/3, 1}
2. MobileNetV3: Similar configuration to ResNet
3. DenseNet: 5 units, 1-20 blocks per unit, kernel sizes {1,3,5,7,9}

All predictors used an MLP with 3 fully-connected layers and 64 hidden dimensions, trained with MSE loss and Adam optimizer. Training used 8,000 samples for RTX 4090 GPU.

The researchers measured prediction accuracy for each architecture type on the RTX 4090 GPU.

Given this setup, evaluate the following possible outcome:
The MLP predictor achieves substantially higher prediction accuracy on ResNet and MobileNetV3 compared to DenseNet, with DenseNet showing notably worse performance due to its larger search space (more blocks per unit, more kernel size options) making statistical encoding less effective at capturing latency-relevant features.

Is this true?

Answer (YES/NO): NO